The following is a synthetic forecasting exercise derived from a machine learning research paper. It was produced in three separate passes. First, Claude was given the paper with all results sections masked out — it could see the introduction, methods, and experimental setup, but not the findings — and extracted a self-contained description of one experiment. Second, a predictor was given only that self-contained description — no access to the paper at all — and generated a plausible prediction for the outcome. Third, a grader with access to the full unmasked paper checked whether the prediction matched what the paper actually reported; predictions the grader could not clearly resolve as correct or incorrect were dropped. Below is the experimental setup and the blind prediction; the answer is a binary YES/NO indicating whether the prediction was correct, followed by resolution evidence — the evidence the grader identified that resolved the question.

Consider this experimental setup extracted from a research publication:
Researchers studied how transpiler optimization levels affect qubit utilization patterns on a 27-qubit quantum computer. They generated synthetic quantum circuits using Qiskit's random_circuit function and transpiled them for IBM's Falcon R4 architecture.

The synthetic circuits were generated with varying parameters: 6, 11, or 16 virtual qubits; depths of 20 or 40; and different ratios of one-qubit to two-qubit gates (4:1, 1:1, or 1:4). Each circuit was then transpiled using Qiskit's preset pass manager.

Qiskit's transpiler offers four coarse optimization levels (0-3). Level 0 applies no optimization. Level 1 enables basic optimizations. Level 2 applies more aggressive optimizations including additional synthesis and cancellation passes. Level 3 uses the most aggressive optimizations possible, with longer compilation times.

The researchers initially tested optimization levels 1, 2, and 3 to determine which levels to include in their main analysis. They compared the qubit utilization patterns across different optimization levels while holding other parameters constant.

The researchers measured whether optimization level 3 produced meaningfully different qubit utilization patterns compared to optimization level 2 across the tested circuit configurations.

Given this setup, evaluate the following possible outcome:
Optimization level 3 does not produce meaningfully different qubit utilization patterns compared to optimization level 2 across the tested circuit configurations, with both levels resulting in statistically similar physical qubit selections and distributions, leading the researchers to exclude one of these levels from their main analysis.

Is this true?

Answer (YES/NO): YES